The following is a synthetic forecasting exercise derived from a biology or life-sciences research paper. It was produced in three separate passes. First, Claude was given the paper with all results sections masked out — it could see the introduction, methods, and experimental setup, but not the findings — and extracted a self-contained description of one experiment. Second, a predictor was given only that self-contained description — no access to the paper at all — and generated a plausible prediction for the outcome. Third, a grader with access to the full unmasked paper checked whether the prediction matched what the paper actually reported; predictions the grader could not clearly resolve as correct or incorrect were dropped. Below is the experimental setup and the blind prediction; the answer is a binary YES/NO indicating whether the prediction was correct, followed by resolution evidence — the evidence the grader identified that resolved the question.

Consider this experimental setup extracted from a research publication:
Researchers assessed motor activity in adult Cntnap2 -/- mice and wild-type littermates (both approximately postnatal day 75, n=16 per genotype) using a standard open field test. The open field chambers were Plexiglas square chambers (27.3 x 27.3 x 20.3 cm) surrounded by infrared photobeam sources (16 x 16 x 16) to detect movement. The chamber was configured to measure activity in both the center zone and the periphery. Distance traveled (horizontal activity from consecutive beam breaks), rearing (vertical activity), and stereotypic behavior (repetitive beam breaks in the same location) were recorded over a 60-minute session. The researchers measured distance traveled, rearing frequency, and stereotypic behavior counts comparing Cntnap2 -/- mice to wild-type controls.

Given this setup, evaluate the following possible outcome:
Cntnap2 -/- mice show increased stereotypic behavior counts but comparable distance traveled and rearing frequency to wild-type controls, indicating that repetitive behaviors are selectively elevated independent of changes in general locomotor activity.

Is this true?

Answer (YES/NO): NO